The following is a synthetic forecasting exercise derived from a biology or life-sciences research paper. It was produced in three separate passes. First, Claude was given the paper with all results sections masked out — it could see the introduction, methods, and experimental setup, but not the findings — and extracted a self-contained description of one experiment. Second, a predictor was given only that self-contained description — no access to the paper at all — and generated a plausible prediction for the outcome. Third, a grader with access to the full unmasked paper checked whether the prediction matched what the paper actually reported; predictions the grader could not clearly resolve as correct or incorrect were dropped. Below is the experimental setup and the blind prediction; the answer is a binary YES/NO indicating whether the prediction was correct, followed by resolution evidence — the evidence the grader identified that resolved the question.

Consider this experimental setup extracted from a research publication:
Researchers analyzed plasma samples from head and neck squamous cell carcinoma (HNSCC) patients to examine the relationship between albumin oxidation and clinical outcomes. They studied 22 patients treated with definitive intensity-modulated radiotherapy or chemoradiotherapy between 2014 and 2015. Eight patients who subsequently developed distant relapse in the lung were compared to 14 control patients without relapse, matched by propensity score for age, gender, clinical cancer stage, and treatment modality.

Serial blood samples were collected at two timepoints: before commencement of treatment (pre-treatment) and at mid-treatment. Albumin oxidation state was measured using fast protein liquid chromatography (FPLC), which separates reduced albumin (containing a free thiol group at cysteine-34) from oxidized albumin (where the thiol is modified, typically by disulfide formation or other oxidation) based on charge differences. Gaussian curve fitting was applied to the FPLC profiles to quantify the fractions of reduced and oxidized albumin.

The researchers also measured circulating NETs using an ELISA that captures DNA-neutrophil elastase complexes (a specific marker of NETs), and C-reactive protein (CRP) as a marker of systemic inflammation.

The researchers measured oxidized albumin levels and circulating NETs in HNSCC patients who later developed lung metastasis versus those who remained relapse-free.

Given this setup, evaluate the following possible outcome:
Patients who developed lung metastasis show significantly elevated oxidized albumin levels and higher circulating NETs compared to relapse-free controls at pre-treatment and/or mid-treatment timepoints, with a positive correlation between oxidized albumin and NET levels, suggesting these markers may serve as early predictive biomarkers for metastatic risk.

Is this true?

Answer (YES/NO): NO